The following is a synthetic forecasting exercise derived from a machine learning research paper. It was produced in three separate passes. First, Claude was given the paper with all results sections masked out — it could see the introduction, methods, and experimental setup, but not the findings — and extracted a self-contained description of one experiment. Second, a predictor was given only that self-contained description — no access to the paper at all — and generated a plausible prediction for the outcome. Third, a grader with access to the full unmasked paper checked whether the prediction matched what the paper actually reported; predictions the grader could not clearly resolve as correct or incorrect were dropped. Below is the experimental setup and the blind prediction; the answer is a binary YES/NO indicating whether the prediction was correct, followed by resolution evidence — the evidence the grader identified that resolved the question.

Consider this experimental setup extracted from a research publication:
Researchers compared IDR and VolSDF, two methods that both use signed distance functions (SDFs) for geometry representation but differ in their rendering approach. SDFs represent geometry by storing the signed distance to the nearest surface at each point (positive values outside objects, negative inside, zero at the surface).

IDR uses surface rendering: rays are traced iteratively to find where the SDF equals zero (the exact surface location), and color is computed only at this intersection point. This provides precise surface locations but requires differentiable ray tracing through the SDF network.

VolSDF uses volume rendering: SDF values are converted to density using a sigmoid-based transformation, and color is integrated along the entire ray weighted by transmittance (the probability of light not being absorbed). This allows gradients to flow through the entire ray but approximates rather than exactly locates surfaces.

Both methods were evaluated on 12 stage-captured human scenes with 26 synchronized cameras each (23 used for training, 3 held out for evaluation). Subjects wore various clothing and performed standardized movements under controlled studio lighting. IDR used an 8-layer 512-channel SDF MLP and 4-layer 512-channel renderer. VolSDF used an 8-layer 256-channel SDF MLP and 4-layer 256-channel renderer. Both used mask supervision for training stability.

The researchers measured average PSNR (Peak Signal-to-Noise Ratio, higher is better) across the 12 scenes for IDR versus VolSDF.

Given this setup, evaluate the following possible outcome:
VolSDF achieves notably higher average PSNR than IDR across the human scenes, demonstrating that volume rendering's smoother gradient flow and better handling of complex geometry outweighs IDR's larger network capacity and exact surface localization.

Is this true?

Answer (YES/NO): NO